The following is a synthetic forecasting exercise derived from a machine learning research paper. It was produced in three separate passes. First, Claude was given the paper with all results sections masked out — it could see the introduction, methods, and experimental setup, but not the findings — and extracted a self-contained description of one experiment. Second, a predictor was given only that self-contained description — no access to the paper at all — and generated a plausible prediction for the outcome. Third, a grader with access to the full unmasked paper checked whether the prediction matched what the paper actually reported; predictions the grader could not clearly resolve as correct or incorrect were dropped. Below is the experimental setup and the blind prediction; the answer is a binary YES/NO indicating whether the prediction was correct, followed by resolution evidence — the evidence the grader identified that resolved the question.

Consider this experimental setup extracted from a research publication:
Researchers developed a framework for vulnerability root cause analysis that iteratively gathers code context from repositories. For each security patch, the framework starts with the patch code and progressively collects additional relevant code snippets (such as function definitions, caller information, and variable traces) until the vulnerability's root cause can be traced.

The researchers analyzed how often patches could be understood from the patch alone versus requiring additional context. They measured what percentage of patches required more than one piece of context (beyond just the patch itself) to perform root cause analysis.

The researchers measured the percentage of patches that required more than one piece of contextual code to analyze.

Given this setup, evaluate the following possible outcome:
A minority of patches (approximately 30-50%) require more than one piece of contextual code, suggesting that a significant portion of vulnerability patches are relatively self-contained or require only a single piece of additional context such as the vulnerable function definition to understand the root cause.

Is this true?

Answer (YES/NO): NO